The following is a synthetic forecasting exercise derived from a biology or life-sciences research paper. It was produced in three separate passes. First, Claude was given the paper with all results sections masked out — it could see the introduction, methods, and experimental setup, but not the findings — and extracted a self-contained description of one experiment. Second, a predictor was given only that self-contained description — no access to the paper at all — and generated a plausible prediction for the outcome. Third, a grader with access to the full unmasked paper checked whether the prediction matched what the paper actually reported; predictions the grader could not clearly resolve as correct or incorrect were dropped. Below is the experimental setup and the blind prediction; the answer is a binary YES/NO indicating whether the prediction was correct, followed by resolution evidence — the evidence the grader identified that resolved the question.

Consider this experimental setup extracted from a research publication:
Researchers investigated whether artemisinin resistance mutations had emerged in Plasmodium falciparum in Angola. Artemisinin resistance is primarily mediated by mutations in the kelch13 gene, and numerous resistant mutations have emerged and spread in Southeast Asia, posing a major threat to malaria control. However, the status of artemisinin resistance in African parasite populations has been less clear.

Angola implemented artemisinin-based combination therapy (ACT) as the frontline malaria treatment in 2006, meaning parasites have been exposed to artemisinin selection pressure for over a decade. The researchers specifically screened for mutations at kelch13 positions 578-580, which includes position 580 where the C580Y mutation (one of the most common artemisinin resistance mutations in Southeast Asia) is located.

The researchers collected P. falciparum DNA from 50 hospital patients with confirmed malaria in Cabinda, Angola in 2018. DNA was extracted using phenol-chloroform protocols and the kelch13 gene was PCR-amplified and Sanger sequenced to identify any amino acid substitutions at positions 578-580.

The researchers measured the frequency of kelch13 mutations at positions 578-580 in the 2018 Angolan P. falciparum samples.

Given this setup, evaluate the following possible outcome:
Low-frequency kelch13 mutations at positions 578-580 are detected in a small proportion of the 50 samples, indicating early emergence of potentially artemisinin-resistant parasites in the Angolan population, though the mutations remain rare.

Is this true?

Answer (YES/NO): NO